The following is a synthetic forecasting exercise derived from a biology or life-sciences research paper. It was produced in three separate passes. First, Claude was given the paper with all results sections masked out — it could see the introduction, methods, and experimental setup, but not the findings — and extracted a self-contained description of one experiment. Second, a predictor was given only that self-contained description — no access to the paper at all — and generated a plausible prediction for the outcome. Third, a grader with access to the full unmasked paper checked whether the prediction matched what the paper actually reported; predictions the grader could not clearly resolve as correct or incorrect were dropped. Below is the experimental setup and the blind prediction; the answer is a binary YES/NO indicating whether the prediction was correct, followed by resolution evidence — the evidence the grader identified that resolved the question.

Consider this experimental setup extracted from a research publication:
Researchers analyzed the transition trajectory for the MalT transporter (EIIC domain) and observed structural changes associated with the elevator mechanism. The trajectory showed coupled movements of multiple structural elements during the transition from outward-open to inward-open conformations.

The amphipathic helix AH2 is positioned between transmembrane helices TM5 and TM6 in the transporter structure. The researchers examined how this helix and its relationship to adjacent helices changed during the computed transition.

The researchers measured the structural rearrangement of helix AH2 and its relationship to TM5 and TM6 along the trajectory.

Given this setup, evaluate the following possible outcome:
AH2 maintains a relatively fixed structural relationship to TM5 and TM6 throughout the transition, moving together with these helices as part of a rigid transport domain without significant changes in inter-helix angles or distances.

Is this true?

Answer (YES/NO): NO